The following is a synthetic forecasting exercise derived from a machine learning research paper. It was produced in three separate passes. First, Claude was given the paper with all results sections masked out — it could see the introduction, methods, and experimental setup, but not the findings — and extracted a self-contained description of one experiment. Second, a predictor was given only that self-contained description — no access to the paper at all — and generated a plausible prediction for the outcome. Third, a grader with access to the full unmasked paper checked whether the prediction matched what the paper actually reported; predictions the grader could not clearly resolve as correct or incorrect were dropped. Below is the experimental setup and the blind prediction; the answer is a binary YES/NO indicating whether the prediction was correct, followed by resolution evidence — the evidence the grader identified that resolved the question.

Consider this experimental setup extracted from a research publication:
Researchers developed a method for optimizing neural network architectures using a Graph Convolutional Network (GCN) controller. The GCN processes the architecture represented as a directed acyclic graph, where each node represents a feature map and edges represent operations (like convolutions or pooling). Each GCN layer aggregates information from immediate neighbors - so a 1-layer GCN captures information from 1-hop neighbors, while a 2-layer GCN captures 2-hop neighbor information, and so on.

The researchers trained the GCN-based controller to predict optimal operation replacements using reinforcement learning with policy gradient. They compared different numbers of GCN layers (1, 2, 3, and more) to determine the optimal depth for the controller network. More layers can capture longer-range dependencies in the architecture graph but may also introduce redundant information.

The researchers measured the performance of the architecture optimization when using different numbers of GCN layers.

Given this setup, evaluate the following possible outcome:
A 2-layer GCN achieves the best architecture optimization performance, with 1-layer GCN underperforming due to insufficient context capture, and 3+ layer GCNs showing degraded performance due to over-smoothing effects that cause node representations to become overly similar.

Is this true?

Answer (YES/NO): NO